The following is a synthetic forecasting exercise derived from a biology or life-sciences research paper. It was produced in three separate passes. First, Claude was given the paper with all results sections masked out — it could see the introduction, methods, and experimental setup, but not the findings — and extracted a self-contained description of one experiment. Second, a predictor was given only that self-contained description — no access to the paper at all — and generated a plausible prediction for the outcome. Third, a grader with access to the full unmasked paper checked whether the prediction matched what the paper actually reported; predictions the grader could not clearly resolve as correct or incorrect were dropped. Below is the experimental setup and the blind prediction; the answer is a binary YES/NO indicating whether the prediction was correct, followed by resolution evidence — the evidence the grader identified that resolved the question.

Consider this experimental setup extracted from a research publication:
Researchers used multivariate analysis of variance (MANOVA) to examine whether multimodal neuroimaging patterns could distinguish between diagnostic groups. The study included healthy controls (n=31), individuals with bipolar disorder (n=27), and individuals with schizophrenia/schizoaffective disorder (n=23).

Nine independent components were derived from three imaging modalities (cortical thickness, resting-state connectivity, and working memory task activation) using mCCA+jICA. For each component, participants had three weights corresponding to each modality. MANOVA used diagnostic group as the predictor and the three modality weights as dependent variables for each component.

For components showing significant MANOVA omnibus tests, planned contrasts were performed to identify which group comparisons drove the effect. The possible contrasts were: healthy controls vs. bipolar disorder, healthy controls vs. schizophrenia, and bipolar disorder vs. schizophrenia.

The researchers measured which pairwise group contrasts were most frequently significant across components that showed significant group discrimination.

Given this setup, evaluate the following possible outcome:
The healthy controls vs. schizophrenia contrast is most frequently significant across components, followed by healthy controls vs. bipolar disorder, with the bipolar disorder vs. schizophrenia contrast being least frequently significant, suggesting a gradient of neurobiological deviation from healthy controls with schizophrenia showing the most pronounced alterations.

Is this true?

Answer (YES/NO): NO